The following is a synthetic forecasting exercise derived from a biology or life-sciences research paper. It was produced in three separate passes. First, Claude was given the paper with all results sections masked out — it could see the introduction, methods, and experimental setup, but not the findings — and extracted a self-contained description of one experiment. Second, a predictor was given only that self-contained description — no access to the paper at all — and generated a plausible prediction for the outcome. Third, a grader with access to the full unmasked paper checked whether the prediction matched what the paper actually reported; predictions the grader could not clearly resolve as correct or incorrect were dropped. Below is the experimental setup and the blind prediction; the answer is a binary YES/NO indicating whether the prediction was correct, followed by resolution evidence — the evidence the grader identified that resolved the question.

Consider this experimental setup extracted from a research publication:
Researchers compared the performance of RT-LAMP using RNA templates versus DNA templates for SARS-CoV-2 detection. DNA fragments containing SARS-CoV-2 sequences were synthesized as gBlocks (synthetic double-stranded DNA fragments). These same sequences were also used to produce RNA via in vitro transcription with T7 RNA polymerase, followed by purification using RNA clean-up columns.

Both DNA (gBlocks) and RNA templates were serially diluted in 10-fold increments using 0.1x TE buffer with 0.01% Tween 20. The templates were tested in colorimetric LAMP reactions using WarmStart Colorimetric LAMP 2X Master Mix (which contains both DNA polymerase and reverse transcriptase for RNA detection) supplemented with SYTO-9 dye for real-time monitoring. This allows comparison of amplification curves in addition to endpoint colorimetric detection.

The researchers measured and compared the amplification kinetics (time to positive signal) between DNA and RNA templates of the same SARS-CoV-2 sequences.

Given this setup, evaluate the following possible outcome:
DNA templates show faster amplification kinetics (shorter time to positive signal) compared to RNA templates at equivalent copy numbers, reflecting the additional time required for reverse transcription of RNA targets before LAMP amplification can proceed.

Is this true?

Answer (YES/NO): NO